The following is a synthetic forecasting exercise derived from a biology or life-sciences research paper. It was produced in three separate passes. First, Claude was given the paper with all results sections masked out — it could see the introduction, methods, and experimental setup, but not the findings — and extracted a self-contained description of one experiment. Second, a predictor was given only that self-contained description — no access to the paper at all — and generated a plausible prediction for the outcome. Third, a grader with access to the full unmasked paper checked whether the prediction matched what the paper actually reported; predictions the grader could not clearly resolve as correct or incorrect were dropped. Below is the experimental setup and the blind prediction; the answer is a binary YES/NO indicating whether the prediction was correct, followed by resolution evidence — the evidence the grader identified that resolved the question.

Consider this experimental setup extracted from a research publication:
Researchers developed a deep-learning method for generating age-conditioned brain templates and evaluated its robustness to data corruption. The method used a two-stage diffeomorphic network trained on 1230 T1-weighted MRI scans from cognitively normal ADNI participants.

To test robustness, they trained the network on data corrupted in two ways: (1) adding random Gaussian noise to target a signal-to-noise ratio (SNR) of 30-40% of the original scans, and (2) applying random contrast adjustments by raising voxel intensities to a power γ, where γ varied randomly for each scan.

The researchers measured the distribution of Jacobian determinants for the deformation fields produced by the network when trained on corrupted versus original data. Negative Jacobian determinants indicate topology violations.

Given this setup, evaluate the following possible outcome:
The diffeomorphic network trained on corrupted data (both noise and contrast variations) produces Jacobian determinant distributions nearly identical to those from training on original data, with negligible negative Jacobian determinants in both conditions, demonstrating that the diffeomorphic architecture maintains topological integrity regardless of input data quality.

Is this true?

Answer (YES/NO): YES